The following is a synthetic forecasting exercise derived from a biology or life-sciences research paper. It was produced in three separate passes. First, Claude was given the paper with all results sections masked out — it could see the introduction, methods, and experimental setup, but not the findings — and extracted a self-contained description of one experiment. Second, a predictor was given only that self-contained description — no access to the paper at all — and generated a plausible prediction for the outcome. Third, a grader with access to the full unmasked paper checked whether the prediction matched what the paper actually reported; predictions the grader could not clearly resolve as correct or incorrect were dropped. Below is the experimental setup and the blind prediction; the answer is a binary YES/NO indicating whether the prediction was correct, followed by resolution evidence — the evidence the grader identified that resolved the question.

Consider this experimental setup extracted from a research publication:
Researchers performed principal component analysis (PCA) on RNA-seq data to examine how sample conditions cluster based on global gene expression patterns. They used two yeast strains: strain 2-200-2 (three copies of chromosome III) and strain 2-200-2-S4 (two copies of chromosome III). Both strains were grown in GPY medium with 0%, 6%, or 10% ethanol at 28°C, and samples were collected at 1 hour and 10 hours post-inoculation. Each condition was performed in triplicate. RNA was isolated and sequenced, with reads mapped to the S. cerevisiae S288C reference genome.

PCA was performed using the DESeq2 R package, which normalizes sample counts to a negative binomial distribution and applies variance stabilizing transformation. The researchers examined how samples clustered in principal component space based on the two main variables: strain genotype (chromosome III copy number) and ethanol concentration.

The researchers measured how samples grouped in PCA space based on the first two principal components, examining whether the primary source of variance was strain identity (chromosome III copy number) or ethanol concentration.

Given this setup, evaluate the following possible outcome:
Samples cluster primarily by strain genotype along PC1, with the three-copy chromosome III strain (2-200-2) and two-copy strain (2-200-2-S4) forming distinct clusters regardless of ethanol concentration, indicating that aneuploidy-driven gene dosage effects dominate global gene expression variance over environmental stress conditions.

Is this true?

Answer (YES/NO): NO